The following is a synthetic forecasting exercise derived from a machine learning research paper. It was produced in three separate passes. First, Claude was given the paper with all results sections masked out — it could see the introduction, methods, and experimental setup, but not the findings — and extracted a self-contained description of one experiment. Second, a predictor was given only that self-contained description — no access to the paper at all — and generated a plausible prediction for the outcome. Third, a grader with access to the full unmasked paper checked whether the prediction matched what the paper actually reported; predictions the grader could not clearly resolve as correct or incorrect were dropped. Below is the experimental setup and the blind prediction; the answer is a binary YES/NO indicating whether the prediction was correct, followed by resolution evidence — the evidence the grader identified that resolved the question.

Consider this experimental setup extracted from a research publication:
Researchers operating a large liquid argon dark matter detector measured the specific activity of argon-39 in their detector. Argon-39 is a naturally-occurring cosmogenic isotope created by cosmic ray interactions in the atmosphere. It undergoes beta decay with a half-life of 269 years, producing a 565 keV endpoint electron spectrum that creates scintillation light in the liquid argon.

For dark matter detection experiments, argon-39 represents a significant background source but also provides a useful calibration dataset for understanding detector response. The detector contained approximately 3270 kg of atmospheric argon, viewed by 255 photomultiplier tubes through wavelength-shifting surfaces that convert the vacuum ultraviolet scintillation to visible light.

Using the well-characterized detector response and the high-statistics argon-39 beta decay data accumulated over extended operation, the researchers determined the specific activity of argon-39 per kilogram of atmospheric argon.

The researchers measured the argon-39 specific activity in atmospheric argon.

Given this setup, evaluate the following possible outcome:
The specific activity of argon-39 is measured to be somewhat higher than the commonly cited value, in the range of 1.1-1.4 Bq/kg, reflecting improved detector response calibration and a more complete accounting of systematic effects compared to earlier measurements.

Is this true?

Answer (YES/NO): NO